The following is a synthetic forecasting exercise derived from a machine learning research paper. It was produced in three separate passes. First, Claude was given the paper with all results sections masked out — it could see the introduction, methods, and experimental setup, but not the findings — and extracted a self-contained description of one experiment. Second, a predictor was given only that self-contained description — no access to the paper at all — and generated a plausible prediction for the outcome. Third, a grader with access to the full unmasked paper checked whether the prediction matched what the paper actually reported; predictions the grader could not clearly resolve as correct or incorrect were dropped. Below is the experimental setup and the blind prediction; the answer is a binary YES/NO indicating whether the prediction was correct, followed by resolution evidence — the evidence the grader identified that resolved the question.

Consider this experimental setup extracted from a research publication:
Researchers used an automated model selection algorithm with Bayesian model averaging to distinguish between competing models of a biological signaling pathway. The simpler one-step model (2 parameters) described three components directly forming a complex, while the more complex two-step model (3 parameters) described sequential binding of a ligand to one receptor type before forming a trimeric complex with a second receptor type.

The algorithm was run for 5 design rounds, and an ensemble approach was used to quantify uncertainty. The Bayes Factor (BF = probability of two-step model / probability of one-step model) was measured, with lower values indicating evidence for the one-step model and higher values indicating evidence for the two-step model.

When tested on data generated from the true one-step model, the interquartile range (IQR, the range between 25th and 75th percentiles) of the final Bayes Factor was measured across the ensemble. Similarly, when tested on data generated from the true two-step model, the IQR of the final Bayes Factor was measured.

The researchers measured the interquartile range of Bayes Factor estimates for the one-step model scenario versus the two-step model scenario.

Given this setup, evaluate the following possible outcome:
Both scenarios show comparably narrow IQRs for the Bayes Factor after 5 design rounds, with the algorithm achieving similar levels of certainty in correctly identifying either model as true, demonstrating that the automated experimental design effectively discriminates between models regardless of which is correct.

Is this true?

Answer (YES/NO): NO